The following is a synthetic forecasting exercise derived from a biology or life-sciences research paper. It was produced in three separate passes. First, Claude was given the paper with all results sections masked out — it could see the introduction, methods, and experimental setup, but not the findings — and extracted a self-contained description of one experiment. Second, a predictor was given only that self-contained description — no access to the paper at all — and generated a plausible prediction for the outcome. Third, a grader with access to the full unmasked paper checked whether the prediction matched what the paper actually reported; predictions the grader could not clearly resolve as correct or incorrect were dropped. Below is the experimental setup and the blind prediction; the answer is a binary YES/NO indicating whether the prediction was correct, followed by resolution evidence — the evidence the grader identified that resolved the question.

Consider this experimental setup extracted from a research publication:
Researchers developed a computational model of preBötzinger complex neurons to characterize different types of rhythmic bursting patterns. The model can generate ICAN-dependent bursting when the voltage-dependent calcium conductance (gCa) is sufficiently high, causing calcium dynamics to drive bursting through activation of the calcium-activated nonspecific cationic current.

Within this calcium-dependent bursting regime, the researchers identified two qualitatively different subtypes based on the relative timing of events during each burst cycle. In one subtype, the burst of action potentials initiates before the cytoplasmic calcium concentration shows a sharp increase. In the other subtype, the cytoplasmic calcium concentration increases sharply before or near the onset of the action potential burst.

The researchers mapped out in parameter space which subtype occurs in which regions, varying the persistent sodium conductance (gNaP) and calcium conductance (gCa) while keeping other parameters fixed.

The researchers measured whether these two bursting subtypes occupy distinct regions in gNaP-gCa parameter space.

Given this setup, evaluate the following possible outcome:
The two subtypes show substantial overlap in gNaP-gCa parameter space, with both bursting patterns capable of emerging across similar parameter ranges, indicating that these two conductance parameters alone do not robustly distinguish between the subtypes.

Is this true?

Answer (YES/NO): NO